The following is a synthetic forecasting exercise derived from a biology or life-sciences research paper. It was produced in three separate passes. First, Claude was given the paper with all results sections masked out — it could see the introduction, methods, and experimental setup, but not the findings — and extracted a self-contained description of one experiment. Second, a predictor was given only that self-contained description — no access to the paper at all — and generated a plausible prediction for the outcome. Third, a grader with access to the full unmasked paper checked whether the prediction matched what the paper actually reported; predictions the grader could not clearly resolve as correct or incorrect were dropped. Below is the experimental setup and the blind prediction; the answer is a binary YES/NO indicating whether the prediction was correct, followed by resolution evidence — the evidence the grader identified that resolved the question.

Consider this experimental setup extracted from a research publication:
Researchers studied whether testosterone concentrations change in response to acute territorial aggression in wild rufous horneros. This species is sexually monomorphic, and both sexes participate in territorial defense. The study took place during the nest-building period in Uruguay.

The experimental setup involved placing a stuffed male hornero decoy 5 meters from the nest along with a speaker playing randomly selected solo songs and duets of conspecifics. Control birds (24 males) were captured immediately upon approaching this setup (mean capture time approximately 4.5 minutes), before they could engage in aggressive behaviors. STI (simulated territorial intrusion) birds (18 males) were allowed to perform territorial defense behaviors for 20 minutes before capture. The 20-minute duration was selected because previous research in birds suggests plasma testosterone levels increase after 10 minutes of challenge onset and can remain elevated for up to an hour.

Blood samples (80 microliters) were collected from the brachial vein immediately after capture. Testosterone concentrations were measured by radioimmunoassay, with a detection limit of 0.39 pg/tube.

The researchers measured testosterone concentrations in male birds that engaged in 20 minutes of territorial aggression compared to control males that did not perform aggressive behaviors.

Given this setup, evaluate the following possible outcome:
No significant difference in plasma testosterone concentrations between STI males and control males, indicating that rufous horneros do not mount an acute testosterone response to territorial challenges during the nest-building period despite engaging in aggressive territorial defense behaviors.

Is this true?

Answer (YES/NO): YES